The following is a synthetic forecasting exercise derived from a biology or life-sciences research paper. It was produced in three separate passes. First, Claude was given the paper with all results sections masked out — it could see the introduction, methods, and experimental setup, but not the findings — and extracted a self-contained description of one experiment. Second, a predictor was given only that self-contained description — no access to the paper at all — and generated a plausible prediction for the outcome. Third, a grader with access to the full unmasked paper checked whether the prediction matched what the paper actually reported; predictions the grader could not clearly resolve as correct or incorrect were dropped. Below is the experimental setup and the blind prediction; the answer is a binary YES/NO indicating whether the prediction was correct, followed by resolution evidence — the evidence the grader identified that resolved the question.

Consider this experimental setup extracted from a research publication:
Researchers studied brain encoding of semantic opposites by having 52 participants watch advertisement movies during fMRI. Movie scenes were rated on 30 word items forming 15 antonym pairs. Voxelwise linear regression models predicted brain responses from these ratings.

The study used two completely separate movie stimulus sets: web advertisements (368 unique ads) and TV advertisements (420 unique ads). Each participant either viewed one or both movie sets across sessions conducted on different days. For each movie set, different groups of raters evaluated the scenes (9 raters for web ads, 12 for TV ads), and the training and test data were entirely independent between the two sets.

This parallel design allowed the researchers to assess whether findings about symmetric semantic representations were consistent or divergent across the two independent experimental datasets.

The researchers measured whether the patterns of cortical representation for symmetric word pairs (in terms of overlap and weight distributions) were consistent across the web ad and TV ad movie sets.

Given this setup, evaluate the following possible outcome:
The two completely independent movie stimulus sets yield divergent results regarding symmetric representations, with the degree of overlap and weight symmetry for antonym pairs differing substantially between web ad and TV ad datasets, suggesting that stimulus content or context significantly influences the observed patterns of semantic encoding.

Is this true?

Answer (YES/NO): NO